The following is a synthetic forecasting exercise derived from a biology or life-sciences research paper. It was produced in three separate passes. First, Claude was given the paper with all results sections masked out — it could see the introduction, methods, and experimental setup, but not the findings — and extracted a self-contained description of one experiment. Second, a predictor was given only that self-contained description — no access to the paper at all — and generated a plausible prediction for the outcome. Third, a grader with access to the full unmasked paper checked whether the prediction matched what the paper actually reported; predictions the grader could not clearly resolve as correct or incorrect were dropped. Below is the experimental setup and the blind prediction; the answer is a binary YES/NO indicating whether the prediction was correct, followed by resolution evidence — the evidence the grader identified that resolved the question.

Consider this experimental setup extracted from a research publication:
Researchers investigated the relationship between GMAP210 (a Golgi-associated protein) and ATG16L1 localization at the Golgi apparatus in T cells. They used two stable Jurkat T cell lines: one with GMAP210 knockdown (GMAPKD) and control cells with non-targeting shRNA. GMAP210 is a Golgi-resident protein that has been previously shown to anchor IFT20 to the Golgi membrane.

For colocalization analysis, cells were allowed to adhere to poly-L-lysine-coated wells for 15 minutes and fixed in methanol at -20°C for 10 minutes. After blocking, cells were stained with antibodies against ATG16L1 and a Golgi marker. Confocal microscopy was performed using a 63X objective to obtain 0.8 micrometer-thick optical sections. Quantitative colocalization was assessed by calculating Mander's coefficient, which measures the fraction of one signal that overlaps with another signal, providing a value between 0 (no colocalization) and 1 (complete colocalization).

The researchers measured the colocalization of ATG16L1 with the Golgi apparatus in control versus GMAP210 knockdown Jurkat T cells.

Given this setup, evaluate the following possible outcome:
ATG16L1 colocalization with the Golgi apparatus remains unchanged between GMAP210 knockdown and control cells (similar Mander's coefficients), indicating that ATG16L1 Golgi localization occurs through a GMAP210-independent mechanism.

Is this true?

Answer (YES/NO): NO